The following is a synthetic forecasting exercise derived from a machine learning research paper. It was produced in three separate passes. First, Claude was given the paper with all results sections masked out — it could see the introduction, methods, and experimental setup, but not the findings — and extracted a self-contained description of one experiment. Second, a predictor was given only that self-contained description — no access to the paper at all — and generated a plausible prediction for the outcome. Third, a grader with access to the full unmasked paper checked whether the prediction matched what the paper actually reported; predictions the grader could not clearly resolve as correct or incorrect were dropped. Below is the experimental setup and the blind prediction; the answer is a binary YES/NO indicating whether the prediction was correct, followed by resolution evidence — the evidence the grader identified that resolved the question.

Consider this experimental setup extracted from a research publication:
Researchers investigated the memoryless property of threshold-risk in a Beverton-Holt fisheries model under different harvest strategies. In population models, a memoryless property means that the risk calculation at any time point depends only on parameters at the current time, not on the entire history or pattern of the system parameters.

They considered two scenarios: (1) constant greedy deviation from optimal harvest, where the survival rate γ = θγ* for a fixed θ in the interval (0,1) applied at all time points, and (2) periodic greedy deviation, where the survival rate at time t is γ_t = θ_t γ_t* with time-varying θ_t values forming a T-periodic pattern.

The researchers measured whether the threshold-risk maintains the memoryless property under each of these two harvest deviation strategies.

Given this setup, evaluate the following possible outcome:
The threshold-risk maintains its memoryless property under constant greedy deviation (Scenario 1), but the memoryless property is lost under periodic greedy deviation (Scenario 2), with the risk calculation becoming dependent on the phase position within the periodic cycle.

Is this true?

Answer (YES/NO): YES